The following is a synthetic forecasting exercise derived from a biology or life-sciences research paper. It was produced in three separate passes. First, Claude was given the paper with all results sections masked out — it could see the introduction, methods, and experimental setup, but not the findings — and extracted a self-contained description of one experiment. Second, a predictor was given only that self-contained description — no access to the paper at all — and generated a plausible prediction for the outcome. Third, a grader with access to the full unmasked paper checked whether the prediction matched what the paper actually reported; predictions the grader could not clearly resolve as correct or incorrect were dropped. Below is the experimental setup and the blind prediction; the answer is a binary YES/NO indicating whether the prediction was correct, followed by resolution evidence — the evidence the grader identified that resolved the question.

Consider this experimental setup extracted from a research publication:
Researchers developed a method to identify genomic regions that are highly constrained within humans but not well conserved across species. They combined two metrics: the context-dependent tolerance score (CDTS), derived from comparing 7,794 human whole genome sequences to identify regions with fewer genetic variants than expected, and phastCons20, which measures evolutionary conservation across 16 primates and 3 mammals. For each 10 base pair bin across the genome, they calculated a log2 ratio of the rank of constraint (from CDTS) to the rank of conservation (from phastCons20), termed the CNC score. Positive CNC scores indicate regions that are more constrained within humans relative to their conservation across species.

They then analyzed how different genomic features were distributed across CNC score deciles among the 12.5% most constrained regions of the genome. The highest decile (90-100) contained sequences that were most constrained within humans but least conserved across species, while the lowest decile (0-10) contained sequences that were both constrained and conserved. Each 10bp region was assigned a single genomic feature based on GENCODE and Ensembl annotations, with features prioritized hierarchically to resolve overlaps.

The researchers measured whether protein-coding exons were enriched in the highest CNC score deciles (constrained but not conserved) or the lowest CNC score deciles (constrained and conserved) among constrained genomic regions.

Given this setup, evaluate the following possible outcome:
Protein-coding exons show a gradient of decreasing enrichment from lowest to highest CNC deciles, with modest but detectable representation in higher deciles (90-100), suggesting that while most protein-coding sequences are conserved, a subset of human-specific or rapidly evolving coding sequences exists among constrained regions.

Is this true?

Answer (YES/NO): NO